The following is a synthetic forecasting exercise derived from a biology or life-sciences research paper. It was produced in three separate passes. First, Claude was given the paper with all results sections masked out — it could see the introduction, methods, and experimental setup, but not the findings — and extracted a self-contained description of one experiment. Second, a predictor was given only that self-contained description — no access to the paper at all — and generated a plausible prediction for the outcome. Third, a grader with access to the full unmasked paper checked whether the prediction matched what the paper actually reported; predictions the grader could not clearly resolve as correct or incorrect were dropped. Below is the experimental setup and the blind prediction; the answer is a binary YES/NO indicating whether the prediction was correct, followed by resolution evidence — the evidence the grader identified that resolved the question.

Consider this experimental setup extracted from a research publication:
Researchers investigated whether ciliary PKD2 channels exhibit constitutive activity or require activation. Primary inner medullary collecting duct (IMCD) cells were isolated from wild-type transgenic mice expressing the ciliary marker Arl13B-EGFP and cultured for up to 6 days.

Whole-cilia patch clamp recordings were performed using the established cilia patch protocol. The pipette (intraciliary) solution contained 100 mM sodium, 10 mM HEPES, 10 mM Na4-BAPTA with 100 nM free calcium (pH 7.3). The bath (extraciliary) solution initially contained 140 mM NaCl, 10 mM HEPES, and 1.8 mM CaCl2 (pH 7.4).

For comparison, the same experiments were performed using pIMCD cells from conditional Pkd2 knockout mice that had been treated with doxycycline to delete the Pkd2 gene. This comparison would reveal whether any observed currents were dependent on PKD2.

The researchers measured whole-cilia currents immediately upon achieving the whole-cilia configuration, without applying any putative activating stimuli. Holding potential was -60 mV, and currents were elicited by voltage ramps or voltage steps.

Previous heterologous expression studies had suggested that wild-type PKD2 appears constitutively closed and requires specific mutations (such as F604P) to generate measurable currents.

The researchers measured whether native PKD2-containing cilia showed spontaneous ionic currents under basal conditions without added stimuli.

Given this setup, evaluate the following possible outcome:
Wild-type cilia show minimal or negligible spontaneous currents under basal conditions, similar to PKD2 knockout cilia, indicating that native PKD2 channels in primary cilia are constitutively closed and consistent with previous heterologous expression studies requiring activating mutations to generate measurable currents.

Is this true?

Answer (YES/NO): NO